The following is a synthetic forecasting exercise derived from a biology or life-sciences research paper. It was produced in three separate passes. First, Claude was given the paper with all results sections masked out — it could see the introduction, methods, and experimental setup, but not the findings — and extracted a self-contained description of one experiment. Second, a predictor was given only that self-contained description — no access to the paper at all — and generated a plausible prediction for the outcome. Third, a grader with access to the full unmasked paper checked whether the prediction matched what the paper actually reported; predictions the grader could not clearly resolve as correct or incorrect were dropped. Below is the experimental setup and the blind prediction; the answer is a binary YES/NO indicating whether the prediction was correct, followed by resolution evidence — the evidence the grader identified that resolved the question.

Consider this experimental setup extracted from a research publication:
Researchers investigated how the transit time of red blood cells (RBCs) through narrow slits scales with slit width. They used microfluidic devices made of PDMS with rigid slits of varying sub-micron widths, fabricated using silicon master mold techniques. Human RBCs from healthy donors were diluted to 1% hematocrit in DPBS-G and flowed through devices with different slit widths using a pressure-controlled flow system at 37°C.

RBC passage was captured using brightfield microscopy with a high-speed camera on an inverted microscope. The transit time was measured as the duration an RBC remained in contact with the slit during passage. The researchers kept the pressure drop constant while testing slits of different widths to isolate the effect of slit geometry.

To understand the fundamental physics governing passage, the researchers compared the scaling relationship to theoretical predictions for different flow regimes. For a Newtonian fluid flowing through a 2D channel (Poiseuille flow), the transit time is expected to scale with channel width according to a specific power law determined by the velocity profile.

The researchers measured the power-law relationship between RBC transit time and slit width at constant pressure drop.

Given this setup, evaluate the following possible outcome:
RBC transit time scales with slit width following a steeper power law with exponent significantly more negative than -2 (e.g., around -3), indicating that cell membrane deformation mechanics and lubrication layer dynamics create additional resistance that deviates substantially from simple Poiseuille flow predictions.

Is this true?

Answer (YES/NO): NO